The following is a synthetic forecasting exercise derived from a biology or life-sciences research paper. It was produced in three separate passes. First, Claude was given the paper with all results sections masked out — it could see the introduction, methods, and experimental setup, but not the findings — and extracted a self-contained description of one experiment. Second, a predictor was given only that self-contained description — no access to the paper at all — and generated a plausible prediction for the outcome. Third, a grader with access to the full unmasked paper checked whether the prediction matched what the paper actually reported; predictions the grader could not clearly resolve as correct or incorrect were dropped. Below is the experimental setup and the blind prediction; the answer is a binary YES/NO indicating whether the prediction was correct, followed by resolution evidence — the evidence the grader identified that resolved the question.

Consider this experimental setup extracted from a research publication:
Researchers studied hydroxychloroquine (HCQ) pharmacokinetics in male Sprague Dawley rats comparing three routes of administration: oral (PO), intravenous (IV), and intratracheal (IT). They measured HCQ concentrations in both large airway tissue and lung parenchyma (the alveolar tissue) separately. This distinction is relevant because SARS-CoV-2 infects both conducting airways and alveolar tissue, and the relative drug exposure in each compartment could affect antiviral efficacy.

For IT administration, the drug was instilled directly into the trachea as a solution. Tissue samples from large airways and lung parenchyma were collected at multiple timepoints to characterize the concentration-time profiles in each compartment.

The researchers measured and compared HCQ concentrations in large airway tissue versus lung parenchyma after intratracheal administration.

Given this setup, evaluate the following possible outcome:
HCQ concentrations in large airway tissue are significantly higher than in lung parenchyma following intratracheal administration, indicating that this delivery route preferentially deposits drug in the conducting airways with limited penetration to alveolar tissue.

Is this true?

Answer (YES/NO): NO